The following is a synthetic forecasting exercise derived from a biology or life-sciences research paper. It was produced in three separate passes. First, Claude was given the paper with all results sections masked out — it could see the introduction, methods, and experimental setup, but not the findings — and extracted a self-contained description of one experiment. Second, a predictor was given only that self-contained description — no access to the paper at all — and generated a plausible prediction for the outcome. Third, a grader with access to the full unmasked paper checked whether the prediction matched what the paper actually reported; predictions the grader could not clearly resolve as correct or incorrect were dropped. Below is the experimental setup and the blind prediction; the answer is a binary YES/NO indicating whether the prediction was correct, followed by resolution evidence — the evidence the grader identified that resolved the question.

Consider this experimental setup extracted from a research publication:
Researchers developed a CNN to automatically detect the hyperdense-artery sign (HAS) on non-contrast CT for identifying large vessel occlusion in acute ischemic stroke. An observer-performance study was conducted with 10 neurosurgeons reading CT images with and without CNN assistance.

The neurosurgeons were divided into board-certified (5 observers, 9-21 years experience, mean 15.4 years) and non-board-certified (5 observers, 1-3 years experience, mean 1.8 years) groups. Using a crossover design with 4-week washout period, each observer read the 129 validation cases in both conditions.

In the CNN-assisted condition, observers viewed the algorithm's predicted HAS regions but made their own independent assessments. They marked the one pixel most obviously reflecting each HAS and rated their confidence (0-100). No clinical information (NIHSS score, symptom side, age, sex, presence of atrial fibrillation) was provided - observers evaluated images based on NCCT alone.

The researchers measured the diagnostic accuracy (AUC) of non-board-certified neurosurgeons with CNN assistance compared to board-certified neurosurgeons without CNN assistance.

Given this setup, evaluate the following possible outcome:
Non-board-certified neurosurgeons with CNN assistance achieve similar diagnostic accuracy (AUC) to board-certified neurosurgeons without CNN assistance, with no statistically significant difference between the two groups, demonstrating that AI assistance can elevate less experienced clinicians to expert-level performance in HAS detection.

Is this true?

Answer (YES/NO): NO